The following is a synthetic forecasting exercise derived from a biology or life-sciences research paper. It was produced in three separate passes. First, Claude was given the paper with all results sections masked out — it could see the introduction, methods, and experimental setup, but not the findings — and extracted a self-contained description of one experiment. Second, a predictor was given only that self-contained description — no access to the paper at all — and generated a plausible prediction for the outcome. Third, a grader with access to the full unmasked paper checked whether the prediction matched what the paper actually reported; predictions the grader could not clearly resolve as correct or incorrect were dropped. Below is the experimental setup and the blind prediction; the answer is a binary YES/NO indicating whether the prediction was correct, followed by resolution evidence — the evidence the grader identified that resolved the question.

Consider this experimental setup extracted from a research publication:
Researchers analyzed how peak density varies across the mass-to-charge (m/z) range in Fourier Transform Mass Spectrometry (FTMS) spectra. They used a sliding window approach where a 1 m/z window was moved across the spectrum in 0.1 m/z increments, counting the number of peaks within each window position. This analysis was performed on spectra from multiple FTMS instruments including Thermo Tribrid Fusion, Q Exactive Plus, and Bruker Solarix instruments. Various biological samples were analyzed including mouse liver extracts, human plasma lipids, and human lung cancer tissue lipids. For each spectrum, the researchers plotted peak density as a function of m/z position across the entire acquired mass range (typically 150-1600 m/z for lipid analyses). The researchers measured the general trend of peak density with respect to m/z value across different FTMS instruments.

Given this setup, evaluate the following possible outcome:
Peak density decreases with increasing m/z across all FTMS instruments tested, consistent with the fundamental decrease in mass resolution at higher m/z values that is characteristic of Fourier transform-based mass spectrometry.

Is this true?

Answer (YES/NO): YES